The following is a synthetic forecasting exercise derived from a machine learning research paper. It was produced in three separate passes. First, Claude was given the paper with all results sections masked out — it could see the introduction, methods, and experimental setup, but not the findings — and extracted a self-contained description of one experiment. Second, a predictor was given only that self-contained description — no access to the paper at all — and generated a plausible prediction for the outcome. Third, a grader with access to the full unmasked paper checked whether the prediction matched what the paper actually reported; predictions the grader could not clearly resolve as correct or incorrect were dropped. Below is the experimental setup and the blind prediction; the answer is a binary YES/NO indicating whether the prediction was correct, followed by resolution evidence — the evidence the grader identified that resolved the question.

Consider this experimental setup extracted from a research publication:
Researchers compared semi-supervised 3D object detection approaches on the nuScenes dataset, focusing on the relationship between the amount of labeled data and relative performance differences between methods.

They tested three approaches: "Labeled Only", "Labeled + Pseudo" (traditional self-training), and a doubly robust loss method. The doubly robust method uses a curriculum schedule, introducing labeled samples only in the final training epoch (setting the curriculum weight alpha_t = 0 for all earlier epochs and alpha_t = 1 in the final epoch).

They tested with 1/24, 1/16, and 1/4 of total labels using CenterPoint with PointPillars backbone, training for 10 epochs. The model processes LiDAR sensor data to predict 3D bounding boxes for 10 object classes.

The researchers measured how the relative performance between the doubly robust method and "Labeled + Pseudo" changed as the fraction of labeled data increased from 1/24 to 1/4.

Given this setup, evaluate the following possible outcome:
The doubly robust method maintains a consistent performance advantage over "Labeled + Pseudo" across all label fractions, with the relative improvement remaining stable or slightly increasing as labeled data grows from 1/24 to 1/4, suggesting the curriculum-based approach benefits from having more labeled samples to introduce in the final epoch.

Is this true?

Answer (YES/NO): NO